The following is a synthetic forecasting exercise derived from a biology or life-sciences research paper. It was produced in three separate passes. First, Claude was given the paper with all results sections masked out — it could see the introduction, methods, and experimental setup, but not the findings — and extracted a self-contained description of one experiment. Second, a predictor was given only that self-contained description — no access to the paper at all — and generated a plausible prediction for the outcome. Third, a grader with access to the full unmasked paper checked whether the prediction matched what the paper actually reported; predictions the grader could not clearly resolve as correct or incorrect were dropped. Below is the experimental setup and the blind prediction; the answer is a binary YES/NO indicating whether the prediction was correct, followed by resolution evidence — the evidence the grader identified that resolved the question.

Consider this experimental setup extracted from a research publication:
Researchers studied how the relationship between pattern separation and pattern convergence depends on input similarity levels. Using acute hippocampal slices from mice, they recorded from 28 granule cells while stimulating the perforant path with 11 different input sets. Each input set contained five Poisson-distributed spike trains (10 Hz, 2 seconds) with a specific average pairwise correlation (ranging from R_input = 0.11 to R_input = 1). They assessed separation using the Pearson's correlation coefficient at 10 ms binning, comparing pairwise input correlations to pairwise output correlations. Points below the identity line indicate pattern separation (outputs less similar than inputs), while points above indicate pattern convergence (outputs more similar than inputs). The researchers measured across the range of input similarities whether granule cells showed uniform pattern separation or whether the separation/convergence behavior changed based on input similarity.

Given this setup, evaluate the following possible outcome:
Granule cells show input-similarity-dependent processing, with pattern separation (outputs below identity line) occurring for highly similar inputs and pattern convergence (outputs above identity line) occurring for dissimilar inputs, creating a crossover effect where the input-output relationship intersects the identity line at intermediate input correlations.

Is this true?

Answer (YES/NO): NO